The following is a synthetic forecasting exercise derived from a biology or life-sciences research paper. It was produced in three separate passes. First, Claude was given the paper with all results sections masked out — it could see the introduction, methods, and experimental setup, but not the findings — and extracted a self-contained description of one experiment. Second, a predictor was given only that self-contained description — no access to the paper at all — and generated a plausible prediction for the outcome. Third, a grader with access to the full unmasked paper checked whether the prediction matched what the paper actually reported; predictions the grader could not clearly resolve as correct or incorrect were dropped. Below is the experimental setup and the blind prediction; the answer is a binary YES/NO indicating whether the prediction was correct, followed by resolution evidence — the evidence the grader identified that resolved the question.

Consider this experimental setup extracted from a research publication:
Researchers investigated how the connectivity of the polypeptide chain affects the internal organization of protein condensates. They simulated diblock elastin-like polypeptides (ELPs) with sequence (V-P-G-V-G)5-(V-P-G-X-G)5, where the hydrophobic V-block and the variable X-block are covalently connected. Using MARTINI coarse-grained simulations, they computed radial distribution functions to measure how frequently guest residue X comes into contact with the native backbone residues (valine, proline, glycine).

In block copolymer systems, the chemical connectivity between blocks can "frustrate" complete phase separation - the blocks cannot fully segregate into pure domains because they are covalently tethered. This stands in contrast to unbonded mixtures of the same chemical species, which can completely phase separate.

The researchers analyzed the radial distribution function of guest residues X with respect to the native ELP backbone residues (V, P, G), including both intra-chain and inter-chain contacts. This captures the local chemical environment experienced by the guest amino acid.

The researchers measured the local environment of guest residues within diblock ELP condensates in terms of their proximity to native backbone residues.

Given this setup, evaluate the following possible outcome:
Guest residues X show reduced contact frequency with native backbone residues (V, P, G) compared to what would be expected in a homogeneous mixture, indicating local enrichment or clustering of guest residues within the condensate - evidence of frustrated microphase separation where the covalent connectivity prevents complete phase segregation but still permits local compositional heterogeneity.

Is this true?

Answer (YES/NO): NO